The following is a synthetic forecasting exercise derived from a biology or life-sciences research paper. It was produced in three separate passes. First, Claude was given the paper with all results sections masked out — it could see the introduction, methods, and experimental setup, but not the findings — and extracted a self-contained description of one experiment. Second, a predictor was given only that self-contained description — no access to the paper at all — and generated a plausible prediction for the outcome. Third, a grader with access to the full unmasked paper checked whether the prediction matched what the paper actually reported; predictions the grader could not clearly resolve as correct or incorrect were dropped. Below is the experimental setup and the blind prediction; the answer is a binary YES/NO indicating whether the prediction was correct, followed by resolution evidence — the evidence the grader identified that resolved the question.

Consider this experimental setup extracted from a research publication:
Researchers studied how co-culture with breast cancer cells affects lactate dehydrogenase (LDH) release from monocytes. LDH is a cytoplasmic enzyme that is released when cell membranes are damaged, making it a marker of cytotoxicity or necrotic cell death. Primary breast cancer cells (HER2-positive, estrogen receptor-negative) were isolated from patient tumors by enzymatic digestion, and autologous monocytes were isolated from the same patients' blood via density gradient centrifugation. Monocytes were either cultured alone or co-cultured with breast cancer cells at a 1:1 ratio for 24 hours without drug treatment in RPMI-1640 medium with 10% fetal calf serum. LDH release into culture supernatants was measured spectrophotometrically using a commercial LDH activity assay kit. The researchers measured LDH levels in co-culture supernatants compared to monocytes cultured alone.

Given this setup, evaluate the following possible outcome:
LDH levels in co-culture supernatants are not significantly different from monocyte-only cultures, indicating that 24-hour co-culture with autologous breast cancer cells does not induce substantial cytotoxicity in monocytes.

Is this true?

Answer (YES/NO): NO